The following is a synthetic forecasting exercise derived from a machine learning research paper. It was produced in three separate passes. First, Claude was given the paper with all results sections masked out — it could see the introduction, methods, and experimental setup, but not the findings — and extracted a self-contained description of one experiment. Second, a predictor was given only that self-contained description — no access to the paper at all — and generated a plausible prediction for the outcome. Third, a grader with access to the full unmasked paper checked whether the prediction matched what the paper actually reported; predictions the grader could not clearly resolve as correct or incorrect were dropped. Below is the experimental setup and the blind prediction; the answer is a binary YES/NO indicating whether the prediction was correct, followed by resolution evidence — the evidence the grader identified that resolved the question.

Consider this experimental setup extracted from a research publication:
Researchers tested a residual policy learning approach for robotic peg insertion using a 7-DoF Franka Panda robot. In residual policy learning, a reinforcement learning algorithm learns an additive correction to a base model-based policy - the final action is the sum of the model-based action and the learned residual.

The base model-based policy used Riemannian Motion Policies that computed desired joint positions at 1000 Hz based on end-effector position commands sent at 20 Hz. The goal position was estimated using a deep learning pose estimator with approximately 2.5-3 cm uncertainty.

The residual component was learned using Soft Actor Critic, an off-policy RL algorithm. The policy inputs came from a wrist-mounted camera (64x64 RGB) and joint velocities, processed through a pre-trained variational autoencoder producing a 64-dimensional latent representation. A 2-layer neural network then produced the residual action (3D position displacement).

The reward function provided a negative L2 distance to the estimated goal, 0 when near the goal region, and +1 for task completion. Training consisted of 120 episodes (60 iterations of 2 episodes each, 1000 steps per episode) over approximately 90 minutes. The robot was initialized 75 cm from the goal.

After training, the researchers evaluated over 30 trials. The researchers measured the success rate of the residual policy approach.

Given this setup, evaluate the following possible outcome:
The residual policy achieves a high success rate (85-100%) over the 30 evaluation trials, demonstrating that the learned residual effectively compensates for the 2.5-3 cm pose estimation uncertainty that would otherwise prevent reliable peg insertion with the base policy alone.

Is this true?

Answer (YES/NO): NO